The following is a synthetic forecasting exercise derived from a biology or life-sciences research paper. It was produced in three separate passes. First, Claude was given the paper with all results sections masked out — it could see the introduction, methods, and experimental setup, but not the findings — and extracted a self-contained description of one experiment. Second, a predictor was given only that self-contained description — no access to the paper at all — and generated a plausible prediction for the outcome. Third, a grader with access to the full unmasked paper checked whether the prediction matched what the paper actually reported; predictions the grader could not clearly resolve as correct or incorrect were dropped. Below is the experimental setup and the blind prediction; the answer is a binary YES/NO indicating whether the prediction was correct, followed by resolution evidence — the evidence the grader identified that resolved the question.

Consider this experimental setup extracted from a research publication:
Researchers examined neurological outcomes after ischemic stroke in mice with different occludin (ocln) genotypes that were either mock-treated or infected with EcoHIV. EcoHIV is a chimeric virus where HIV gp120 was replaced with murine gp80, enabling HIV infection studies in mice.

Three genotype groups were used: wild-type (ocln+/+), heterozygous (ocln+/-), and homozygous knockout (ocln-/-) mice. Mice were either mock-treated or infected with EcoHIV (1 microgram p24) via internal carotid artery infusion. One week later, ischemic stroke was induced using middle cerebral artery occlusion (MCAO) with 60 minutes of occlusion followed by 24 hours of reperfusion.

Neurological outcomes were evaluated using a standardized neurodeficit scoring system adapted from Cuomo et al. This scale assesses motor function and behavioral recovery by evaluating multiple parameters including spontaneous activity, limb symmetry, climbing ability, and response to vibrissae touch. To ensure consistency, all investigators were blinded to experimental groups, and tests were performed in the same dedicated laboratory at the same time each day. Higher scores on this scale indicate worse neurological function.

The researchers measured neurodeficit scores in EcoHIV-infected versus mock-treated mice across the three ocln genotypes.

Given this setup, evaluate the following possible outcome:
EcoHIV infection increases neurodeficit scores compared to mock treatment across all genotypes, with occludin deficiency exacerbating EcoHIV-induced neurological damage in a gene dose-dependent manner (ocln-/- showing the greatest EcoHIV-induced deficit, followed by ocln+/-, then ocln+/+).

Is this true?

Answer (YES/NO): NO